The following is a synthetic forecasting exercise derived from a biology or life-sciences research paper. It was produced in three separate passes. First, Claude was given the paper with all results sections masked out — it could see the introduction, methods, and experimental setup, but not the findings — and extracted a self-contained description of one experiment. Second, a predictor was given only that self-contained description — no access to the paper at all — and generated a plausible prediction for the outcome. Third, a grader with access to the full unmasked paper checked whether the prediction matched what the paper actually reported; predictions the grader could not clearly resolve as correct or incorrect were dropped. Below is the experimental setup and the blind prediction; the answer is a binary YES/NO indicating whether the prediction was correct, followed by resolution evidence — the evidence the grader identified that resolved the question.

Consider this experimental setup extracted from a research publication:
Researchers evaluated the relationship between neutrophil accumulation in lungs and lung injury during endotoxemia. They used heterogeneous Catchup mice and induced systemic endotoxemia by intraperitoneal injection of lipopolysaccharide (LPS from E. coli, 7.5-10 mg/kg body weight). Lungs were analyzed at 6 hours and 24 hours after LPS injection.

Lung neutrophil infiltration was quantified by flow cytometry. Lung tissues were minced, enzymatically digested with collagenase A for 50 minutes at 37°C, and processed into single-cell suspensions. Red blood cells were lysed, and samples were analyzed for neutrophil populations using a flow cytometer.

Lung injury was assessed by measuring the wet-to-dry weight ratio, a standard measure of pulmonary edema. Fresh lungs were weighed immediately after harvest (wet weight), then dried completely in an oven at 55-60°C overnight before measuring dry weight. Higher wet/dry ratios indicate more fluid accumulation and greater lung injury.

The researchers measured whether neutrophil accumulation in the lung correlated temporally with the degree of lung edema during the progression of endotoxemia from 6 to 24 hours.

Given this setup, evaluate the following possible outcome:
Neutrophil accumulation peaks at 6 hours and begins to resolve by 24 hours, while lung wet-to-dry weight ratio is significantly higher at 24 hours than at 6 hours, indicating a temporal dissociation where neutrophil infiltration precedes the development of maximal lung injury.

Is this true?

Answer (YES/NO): NO